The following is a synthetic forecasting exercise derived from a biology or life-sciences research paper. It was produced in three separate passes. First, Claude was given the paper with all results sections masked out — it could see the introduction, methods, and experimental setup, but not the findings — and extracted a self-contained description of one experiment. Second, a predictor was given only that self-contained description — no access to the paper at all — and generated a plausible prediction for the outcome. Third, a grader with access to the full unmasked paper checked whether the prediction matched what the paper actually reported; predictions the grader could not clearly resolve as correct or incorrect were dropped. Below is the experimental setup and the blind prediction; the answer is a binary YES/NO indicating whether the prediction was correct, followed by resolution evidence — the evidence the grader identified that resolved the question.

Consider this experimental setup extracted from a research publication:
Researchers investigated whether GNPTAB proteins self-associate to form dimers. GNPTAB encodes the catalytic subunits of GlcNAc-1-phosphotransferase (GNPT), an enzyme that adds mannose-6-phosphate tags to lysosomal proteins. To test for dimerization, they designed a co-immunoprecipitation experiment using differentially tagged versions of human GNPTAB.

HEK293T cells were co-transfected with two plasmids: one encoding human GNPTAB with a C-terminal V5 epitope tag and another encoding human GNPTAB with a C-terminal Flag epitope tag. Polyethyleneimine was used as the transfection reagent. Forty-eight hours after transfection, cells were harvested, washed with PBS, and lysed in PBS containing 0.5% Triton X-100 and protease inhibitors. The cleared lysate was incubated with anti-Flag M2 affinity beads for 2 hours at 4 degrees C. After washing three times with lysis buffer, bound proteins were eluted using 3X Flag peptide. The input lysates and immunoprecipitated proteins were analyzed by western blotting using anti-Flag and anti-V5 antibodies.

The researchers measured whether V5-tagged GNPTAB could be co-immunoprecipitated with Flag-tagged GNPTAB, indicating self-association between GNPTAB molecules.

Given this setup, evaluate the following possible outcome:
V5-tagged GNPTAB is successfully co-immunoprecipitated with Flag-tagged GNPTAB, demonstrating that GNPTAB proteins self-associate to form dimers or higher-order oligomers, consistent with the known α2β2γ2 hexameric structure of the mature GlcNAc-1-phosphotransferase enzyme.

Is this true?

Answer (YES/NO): YES